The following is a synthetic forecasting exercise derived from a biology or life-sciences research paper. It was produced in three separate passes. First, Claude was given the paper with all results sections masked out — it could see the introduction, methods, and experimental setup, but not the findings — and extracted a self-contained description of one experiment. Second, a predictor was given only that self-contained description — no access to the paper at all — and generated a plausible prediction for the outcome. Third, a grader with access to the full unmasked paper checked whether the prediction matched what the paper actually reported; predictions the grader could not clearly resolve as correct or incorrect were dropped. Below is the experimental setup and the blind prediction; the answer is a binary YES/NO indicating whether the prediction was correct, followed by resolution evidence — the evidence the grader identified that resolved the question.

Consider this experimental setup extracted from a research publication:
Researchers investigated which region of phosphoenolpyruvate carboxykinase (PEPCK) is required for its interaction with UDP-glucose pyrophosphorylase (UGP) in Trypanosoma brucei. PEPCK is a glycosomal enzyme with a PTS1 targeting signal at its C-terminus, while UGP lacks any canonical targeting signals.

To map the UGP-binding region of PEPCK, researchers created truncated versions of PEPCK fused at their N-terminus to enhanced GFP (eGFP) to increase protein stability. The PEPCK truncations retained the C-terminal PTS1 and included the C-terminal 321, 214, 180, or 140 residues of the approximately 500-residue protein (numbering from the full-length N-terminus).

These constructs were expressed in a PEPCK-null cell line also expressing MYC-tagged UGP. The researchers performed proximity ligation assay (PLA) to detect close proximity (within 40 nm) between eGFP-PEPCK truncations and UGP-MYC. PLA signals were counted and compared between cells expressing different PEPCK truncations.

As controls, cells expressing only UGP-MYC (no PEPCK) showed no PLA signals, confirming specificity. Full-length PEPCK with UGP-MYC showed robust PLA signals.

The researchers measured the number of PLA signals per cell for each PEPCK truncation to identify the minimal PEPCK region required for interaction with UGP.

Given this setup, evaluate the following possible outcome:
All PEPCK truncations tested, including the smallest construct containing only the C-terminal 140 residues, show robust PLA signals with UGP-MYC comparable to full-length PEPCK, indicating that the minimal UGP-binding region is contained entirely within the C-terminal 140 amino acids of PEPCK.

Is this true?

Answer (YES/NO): NO